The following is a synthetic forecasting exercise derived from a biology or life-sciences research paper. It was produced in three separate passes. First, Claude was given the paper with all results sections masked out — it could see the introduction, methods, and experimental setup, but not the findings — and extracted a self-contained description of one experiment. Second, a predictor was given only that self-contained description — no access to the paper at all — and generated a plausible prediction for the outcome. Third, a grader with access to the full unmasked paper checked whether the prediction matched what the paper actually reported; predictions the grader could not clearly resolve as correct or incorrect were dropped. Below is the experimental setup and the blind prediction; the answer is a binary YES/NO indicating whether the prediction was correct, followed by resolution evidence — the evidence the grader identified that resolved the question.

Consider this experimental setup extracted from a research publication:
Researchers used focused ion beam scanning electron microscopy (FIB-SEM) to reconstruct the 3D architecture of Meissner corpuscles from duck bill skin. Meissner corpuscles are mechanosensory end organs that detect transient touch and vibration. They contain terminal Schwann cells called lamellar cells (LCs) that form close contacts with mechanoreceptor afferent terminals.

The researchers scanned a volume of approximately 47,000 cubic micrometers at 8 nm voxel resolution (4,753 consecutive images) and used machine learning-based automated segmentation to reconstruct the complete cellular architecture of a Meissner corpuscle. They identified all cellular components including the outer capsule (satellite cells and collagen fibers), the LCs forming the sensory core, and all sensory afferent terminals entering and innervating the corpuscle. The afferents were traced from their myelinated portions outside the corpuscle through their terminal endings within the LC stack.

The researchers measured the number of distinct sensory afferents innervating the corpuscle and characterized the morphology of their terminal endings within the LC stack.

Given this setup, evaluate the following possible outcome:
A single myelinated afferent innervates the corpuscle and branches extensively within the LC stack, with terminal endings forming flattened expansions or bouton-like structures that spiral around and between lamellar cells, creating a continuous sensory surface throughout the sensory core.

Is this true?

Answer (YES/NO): NO